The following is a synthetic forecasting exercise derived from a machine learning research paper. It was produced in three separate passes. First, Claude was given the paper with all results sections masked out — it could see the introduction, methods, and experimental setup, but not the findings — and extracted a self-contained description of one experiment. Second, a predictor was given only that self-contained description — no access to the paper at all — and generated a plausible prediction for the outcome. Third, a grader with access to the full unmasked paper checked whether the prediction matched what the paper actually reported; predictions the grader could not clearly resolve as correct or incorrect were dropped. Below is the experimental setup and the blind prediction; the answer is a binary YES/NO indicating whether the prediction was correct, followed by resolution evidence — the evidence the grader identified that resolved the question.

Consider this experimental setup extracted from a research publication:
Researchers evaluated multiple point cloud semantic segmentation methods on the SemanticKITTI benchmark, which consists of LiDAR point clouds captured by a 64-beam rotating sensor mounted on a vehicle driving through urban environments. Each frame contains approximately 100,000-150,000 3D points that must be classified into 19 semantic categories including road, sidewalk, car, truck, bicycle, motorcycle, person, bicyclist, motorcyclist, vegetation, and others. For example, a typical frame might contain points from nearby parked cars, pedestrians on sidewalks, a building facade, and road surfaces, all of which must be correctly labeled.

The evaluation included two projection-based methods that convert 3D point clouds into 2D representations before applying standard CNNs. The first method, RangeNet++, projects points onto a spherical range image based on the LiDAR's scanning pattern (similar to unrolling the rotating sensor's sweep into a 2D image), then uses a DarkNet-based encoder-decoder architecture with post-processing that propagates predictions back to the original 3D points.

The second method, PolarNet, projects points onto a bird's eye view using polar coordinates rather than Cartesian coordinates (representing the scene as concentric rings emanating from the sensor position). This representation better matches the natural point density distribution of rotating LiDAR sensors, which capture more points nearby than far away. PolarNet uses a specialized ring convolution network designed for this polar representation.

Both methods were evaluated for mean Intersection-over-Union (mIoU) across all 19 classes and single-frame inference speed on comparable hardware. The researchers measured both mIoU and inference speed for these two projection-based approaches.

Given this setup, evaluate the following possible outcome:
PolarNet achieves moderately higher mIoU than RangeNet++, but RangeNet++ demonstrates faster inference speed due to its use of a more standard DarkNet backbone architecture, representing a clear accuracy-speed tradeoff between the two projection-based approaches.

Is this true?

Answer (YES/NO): NO